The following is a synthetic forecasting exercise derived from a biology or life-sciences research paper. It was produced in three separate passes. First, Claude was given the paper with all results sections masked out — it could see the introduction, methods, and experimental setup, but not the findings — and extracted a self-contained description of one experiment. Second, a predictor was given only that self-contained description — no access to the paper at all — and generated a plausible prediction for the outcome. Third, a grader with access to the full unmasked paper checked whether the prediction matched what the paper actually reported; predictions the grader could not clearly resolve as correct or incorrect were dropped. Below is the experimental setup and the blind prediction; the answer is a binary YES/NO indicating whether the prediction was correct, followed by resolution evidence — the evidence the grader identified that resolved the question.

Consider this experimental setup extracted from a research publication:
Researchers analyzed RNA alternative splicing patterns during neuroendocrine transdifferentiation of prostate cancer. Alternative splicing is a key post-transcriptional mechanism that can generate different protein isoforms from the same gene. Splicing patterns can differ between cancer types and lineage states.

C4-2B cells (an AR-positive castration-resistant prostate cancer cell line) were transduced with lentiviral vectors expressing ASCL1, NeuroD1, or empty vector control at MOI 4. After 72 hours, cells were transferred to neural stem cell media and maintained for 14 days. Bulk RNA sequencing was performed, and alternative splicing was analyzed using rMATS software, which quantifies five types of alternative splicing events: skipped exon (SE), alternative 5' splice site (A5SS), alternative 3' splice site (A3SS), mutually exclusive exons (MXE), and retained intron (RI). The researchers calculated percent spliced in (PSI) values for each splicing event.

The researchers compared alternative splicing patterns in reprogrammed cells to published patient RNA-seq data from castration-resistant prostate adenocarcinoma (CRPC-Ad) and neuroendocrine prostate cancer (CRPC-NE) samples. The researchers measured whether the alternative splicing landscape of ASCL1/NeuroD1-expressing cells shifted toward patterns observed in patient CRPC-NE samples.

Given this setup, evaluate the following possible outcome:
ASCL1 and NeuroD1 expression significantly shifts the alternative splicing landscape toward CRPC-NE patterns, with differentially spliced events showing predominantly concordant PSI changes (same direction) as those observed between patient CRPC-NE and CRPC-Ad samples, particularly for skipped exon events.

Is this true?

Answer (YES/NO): NO